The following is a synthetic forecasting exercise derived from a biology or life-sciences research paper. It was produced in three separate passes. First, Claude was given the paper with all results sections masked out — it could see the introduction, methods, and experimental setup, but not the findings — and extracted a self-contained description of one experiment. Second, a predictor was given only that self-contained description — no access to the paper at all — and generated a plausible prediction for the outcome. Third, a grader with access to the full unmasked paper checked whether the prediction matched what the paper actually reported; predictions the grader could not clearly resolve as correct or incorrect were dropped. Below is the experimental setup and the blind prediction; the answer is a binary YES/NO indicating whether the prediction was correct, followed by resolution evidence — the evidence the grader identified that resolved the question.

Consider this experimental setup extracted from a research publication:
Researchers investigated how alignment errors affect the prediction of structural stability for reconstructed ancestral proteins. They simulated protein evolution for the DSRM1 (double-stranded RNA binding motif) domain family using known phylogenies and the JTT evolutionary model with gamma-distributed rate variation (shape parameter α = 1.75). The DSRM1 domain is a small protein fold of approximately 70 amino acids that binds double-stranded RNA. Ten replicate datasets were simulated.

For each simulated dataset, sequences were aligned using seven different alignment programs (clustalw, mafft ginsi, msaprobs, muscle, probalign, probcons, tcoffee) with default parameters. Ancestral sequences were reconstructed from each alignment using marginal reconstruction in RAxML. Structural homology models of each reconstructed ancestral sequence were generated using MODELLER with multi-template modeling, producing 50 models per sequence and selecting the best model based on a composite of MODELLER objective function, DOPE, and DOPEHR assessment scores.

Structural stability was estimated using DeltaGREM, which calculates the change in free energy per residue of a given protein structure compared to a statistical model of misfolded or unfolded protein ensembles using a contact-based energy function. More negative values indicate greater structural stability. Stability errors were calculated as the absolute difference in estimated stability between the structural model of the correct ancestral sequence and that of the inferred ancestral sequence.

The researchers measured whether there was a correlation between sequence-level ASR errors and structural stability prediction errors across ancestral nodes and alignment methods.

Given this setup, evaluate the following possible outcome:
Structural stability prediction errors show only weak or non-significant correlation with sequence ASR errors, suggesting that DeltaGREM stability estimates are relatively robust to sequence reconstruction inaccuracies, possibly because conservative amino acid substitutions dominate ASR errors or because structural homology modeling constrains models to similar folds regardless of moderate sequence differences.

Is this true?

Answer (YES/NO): NO